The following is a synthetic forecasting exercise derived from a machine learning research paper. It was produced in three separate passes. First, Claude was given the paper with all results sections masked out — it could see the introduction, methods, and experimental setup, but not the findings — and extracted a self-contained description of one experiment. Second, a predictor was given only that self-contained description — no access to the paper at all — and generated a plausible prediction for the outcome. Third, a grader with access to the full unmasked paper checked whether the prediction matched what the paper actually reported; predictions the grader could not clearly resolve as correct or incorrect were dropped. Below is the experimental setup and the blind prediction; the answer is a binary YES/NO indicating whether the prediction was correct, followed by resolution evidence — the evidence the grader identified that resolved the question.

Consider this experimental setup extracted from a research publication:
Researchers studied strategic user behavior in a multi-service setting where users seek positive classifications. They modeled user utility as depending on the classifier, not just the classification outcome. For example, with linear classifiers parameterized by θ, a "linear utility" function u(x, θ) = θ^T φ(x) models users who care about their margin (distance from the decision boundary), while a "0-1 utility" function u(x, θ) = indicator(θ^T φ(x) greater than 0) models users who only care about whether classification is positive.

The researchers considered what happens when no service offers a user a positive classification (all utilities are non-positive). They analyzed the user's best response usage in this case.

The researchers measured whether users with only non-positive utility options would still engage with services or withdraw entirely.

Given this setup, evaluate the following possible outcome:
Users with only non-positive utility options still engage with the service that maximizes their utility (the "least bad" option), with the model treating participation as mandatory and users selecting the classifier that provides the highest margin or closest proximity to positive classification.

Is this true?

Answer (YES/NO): NO